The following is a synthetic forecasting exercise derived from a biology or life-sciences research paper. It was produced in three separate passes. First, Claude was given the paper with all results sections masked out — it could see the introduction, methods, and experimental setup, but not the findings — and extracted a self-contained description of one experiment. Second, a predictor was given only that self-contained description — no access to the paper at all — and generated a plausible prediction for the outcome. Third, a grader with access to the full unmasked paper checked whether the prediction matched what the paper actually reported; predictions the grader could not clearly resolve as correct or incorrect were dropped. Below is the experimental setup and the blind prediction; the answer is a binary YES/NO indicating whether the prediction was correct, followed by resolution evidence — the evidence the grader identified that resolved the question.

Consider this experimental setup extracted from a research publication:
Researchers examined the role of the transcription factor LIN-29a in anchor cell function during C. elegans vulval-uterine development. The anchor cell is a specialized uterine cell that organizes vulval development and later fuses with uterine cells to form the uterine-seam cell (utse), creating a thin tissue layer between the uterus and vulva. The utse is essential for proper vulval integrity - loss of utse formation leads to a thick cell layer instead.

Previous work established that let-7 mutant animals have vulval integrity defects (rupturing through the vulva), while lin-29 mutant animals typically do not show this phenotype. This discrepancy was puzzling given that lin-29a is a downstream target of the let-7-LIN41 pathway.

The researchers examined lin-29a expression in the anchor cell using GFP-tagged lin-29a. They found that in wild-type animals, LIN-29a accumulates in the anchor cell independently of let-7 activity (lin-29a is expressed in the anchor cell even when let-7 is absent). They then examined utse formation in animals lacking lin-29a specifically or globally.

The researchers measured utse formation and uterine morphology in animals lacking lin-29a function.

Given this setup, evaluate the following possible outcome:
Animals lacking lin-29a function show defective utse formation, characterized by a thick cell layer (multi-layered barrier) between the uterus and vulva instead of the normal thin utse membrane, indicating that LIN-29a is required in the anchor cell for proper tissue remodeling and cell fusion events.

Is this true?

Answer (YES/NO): YES